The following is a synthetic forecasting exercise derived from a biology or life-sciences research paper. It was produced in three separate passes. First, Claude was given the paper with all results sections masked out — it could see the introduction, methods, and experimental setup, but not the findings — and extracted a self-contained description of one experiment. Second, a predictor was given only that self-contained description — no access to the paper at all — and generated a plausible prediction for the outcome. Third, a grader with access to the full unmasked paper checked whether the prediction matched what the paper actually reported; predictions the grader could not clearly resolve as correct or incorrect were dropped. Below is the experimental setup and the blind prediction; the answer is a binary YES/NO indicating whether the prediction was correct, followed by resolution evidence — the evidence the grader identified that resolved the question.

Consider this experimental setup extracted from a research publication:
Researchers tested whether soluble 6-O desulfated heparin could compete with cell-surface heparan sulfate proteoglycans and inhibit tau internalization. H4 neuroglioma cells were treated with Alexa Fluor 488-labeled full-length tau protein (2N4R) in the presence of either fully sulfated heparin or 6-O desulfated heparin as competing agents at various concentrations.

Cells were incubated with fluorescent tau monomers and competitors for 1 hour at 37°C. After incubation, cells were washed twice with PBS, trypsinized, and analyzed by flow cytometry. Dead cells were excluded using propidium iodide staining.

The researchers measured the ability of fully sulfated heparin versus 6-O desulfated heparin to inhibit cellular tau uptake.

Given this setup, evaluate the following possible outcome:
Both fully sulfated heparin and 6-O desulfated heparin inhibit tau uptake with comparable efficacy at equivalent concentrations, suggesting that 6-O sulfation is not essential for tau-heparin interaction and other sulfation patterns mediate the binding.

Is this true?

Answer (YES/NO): NO